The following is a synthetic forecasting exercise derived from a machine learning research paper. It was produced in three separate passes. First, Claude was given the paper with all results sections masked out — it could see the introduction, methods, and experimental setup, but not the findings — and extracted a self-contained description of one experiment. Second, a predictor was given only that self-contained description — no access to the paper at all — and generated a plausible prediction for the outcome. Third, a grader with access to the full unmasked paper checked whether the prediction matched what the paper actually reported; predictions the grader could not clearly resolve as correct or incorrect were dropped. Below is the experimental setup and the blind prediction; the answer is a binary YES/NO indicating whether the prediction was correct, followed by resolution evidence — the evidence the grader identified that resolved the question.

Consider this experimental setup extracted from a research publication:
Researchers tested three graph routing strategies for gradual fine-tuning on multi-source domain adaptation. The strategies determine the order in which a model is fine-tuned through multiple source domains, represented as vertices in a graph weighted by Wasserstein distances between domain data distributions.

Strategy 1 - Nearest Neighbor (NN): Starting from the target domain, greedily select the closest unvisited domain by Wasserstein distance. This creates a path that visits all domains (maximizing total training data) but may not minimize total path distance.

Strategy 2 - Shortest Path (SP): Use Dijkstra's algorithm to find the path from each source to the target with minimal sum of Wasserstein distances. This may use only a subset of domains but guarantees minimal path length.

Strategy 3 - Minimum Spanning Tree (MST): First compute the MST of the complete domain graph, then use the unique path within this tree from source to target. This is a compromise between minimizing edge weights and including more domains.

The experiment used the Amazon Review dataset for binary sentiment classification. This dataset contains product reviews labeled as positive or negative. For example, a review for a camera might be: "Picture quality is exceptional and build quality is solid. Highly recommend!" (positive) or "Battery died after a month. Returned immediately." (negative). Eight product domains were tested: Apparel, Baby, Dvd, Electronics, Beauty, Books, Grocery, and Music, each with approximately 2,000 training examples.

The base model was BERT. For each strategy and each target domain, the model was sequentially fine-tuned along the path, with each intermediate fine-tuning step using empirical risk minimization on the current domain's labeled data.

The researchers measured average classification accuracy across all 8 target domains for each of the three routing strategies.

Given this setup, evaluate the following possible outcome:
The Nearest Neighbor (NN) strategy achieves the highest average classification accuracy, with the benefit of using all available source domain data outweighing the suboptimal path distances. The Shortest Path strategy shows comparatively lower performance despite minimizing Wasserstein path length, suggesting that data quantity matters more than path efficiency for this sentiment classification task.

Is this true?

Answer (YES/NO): YES